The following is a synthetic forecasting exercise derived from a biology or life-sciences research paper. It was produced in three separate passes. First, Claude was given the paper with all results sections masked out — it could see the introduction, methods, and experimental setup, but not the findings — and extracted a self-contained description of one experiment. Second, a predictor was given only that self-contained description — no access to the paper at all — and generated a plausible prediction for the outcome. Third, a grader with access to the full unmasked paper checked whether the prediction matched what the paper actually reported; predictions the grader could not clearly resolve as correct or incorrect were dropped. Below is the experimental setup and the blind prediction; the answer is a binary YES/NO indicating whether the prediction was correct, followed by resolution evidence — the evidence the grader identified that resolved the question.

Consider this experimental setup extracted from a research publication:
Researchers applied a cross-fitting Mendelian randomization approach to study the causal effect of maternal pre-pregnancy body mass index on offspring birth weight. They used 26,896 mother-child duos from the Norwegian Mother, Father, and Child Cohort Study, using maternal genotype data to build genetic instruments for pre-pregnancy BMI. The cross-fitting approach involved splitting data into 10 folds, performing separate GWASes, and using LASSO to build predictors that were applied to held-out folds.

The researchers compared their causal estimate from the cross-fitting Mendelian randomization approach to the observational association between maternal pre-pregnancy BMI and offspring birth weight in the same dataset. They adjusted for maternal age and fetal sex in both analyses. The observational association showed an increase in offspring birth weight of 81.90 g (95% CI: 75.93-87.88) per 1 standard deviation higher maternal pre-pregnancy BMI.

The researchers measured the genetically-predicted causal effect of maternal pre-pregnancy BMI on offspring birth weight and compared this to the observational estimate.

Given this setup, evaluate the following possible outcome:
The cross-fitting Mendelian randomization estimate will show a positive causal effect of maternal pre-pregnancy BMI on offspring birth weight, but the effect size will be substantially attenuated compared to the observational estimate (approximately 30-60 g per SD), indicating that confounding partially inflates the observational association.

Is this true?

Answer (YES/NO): NO